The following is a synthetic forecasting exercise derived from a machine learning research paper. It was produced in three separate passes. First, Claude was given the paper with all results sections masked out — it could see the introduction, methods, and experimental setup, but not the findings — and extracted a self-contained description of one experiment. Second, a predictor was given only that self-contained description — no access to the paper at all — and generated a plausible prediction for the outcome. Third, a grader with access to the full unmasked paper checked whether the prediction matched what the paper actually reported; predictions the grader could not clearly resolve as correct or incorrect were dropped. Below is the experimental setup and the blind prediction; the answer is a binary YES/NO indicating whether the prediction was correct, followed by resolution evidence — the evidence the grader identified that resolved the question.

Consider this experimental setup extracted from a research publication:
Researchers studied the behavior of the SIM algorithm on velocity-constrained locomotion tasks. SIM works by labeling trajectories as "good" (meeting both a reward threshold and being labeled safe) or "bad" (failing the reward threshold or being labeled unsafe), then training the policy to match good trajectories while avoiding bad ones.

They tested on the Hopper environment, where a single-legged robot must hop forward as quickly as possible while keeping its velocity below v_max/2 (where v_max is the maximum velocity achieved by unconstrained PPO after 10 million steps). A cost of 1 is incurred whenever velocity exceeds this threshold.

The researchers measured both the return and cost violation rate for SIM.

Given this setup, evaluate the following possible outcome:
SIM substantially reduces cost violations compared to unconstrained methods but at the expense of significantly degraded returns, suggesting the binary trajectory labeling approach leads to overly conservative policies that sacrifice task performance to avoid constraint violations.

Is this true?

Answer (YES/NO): YES